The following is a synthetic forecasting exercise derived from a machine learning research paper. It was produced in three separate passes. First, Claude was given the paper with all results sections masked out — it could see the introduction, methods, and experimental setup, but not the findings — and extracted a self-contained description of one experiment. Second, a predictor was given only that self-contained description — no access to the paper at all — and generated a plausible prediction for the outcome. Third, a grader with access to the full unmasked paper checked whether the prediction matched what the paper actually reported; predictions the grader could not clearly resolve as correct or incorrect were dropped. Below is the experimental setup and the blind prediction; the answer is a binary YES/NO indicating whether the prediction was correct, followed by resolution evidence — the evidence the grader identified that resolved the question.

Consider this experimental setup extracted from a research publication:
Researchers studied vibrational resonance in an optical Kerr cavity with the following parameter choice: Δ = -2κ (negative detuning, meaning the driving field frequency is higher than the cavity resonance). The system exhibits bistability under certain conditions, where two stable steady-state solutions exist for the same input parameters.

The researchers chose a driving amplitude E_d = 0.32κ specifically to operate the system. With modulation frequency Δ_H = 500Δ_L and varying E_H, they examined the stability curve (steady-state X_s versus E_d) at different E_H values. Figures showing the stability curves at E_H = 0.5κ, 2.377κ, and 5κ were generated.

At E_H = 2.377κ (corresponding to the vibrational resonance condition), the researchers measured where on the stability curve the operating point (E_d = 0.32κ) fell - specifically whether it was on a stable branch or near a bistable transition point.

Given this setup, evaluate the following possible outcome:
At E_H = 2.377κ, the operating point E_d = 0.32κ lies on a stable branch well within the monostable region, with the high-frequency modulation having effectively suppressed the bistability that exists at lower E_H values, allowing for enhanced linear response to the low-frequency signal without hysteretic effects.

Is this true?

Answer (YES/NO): NO